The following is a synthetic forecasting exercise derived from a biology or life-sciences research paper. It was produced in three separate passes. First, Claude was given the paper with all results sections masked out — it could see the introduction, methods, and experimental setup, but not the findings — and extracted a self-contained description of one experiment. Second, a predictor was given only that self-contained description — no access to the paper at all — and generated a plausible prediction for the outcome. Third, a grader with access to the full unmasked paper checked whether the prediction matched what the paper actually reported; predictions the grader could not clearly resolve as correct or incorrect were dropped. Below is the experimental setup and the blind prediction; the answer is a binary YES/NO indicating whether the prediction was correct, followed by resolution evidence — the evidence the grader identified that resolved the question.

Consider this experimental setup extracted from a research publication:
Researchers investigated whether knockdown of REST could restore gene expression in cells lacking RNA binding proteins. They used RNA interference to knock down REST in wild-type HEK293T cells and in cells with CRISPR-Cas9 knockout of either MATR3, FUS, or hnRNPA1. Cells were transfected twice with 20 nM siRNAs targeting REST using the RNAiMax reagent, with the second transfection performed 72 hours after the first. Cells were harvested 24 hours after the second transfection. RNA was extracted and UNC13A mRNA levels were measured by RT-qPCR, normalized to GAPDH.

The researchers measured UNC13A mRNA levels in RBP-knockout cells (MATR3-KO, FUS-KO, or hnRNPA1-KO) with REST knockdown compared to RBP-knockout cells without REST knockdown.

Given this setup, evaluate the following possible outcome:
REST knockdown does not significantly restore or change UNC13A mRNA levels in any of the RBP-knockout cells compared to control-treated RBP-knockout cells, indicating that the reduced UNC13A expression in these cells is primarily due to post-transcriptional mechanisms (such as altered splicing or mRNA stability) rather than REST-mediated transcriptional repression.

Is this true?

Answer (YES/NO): NO